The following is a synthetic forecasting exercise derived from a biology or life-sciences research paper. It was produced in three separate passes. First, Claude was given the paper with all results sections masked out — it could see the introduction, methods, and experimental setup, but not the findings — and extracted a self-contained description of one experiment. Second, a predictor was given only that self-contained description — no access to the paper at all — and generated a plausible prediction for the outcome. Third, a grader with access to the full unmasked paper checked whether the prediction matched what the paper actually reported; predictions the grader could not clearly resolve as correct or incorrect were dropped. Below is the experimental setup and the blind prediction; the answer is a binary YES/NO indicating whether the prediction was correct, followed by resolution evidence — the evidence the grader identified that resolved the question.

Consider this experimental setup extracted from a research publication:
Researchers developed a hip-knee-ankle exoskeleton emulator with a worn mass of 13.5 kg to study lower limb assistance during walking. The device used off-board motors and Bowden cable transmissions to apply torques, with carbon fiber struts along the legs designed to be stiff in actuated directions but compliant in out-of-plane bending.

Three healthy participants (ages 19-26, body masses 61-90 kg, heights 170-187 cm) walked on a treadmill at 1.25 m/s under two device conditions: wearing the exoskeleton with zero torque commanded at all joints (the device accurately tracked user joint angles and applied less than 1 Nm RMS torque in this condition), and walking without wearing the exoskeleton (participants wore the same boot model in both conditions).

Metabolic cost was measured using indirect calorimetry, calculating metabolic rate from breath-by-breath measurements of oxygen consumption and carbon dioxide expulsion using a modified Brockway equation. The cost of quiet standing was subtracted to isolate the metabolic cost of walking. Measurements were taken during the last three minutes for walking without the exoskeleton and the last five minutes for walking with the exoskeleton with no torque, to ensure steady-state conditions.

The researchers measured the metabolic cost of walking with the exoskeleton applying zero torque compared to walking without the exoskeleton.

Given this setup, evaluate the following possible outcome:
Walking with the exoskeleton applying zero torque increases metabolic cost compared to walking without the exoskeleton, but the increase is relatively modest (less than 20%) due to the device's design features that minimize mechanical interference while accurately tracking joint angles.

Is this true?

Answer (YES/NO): NO